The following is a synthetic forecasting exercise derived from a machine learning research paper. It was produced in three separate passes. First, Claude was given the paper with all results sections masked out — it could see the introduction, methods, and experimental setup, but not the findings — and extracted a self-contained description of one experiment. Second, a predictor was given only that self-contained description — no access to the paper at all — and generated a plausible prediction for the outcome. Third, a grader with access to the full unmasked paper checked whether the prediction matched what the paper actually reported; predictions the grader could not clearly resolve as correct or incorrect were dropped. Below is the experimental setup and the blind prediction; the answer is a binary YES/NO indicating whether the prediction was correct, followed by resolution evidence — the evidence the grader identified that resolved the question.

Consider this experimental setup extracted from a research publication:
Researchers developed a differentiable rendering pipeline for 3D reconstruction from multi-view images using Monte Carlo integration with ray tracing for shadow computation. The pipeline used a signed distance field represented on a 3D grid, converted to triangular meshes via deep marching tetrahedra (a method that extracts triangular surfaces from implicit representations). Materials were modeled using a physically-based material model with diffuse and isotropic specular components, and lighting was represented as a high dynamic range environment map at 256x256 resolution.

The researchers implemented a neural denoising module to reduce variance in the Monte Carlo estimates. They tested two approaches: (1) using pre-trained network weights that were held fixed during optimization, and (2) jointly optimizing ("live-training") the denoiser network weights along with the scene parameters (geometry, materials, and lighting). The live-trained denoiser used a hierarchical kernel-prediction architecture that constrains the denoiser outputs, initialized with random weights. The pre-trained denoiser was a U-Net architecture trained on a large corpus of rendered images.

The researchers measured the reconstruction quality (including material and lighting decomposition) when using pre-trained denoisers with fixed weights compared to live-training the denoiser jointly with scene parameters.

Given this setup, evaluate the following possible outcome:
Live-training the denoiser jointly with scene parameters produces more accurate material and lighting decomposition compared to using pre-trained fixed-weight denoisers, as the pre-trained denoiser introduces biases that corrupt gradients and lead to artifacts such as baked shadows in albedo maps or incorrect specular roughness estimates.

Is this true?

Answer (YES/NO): NO